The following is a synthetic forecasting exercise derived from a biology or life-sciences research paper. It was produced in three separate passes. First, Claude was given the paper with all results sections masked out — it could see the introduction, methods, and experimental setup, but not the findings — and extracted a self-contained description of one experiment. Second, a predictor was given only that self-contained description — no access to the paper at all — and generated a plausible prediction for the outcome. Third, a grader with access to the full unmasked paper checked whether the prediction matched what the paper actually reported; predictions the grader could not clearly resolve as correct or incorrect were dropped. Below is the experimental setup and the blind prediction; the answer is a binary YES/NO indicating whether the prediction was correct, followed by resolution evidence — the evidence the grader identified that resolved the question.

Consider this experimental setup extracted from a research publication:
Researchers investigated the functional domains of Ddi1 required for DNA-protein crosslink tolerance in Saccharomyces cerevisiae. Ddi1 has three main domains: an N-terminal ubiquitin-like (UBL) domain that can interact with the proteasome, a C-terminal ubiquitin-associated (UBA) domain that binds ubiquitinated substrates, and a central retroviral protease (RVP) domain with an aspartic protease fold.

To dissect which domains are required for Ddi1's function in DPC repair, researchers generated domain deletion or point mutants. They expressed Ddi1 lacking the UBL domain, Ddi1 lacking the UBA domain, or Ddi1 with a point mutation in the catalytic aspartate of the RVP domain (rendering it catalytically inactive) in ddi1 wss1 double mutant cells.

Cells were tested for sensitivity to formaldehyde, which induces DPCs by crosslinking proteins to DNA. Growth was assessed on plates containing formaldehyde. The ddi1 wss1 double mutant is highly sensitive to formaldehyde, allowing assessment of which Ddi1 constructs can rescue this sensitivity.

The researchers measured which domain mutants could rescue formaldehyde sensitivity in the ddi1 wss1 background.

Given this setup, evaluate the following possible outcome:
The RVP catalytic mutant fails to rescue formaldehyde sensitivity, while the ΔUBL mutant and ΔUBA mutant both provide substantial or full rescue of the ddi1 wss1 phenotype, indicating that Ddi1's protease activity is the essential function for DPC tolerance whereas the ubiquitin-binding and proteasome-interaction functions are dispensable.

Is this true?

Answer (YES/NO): YES